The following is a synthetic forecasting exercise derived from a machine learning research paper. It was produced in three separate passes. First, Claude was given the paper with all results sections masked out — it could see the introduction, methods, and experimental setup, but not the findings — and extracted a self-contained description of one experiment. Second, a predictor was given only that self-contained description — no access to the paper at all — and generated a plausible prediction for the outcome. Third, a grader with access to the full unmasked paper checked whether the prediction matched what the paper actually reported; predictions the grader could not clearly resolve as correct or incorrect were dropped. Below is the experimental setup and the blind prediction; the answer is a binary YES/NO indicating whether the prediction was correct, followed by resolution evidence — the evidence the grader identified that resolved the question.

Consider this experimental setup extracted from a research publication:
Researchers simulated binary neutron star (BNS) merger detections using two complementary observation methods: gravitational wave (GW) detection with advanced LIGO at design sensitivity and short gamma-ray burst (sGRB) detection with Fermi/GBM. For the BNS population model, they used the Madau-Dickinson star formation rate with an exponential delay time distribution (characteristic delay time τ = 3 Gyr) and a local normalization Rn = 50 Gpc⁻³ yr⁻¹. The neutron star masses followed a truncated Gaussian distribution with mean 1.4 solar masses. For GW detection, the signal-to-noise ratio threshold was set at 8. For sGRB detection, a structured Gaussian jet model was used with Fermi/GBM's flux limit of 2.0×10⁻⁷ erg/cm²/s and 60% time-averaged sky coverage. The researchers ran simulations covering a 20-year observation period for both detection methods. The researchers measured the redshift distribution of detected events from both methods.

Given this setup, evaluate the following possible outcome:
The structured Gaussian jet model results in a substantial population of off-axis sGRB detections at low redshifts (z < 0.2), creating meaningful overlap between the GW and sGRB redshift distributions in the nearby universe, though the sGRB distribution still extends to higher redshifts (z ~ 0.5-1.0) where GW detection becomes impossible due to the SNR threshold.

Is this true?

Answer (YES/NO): NO